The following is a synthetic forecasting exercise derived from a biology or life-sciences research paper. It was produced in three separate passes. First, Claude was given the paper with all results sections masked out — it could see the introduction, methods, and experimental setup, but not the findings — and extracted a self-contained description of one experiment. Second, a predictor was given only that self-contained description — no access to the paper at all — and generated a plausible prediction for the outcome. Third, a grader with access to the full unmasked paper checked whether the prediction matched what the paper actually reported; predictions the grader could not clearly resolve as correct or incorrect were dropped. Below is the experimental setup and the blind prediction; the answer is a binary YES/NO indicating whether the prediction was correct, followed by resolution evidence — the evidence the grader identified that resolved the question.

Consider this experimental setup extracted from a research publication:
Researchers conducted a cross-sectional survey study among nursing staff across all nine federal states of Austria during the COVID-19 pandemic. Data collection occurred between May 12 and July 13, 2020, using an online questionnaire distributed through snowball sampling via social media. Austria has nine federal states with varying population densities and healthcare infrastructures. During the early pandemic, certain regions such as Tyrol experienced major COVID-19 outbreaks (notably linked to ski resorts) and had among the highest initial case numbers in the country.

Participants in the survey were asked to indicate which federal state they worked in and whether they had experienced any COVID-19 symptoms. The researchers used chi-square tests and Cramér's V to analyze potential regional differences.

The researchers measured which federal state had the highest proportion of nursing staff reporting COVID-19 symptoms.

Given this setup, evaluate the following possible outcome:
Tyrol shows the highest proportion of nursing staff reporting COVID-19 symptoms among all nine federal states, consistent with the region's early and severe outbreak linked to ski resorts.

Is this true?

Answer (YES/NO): NO